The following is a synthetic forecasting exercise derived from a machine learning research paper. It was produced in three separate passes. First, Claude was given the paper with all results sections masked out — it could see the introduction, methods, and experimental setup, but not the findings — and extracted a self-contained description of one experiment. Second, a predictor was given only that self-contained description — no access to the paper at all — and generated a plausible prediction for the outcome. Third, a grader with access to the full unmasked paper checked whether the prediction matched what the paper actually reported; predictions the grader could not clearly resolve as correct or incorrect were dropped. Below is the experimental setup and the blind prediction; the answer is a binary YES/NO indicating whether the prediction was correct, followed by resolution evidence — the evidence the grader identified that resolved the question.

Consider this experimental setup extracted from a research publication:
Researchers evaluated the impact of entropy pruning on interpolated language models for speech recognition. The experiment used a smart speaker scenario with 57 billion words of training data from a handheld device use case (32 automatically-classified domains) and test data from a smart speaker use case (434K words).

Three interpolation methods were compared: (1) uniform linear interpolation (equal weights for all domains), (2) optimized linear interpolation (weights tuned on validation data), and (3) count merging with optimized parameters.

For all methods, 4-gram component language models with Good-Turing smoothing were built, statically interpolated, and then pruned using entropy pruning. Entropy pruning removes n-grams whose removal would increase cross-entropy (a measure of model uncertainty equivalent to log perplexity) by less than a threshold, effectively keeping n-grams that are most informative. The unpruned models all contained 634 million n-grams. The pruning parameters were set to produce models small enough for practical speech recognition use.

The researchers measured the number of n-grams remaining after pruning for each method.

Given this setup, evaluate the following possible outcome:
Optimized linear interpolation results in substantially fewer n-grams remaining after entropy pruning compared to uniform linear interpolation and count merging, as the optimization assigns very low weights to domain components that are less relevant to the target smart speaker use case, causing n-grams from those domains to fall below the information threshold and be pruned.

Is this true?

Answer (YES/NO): NO